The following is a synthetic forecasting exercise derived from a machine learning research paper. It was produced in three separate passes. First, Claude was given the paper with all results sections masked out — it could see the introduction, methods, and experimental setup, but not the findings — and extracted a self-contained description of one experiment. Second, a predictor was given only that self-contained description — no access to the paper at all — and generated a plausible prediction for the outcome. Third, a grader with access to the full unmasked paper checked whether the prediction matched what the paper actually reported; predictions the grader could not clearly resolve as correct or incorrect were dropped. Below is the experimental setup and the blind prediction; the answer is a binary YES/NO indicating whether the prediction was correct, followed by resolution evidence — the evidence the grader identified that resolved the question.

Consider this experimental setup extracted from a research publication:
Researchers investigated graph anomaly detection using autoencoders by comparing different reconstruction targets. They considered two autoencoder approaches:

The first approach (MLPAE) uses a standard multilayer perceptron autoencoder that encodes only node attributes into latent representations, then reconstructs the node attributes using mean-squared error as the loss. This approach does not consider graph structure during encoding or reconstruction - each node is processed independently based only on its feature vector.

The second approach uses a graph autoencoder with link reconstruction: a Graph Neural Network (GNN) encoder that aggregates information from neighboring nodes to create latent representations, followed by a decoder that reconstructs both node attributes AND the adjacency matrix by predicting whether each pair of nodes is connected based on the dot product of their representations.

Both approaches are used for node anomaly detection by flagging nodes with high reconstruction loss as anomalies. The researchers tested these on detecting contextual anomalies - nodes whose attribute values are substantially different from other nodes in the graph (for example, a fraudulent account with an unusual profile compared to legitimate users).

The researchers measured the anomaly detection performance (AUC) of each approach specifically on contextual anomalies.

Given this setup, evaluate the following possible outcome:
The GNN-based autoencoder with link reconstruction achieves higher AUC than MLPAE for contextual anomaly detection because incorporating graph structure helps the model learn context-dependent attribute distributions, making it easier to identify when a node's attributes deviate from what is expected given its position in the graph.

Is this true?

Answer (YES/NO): NO